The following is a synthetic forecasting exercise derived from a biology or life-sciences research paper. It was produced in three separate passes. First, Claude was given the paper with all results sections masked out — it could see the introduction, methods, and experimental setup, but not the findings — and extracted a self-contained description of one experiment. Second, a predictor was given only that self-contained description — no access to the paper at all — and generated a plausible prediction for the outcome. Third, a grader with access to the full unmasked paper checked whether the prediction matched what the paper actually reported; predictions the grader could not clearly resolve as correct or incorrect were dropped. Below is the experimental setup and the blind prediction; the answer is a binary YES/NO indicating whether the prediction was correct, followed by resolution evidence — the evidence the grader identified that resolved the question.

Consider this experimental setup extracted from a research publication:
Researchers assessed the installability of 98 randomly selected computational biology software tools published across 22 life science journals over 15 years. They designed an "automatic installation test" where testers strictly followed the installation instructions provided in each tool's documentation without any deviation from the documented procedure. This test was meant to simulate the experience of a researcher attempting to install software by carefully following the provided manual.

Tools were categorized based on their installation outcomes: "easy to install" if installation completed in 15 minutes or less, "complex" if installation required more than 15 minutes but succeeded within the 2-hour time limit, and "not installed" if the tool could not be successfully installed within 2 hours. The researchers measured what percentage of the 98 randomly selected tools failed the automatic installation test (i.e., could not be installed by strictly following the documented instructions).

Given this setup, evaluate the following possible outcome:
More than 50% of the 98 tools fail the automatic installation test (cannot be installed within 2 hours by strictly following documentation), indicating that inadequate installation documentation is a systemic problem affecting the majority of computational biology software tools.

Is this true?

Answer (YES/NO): YES